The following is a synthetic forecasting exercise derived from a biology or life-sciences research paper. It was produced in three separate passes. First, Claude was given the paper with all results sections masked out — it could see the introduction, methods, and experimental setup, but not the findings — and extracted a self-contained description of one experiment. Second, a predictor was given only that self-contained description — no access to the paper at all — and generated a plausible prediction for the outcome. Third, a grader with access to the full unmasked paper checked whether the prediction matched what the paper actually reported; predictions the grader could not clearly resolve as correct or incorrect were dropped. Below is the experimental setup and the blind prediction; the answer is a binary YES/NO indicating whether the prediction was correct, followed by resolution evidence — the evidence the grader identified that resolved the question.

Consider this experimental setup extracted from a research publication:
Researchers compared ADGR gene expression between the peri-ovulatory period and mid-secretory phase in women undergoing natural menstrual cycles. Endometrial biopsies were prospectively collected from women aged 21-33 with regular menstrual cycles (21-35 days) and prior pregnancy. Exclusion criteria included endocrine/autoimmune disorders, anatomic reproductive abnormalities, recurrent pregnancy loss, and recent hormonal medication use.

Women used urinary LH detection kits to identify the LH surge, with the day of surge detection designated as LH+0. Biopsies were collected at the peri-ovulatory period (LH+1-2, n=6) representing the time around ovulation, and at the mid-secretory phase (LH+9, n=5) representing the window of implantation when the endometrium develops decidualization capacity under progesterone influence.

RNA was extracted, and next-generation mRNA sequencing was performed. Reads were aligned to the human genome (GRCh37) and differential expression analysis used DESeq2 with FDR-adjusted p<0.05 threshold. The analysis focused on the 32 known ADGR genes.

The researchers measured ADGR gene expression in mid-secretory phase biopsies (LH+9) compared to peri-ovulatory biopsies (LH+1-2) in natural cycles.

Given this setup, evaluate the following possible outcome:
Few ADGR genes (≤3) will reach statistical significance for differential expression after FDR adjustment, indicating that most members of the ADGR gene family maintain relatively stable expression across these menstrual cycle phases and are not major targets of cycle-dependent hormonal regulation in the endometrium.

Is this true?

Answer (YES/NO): NO